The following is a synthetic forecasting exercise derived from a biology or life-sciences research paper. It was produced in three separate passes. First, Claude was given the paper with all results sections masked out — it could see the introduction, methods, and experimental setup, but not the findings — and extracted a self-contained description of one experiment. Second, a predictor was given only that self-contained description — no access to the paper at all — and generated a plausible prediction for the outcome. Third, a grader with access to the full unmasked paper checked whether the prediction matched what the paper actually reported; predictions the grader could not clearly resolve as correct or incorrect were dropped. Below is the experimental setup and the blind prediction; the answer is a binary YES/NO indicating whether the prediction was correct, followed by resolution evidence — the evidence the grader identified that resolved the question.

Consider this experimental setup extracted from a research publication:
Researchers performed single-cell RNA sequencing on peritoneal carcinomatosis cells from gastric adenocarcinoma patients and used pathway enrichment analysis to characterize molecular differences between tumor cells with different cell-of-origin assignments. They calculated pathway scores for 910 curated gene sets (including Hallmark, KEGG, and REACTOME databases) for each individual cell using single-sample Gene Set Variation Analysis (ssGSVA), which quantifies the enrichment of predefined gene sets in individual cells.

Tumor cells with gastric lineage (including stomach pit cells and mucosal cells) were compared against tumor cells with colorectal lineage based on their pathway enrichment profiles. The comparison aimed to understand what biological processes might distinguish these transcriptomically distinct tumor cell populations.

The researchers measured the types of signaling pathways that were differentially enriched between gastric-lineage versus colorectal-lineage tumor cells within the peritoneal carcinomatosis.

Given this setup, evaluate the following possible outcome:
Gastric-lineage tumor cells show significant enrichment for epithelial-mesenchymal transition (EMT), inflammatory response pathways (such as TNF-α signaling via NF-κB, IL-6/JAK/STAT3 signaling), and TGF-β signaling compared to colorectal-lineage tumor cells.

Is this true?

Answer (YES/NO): NO